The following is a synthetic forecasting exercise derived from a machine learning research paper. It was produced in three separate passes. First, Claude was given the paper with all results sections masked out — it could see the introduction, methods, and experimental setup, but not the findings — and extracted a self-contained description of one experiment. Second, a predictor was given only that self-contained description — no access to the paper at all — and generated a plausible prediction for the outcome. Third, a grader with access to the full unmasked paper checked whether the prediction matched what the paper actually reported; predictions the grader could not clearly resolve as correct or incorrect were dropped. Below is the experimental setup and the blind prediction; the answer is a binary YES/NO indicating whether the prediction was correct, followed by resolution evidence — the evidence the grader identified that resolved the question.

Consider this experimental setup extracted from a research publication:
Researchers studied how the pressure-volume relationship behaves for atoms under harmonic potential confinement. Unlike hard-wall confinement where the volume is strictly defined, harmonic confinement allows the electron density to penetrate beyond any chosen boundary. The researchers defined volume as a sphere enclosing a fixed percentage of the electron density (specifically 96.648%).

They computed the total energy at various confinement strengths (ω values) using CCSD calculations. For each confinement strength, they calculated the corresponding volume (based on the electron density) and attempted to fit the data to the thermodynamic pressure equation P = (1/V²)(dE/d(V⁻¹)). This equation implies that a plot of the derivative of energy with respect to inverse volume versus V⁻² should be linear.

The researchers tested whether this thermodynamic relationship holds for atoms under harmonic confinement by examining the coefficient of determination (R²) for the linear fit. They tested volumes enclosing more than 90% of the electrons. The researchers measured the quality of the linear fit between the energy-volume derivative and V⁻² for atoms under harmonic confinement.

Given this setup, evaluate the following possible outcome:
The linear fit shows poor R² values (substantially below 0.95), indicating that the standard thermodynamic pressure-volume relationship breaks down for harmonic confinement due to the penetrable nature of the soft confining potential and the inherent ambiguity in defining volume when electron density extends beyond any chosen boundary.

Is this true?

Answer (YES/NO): NO